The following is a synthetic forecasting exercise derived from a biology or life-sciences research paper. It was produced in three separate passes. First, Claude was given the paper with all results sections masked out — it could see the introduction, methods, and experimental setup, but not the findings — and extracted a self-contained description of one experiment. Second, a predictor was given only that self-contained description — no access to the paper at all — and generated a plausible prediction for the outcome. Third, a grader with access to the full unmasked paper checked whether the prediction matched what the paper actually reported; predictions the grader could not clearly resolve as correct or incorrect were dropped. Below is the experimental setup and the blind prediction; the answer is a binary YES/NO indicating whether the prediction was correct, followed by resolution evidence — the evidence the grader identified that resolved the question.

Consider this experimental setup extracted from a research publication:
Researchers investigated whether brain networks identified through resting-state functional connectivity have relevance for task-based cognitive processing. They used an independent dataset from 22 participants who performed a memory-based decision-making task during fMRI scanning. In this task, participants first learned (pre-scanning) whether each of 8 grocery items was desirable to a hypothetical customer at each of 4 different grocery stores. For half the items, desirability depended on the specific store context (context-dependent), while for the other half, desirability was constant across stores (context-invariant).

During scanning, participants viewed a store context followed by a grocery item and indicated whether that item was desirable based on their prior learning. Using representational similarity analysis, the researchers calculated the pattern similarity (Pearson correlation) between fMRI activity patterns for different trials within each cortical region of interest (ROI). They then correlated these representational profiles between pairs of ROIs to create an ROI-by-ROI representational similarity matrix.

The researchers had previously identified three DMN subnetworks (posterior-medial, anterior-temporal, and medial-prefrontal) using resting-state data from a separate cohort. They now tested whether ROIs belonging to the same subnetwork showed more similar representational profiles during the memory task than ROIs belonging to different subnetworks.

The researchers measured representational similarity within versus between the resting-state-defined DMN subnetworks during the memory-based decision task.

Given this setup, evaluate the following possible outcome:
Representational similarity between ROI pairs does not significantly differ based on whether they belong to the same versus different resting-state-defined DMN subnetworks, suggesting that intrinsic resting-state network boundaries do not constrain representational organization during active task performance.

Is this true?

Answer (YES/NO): NO